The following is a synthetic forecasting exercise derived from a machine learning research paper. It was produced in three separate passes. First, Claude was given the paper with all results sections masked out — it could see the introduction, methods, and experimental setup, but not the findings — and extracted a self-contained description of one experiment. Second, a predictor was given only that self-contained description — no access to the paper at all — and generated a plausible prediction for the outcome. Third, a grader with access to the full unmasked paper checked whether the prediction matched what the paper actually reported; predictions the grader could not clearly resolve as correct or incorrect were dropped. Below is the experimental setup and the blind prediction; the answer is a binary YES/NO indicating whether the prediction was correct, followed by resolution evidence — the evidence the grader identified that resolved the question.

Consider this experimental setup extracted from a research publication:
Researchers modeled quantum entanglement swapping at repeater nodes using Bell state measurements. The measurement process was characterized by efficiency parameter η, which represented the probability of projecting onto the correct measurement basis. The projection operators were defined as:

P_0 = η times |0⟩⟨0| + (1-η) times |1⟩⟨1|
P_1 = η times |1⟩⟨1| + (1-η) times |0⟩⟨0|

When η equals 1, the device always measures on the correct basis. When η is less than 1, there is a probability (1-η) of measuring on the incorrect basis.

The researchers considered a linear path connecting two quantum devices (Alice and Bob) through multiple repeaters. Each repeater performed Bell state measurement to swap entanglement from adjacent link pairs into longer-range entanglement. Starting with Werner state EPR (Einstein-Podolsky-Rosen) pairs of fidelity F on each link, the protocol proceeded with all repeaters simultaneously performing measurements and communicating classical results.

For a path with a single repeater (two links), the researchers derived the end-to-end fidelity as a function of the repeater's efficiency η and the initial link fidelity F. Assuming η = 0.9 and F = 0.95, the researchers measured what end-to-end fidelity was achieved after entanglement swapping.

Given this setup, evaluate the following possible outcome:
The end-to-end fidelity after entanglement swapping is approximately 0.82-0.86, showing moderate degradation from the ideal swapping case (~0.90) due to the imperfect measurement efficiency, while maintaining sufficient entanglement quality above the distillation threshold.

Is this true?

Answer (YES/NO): NO